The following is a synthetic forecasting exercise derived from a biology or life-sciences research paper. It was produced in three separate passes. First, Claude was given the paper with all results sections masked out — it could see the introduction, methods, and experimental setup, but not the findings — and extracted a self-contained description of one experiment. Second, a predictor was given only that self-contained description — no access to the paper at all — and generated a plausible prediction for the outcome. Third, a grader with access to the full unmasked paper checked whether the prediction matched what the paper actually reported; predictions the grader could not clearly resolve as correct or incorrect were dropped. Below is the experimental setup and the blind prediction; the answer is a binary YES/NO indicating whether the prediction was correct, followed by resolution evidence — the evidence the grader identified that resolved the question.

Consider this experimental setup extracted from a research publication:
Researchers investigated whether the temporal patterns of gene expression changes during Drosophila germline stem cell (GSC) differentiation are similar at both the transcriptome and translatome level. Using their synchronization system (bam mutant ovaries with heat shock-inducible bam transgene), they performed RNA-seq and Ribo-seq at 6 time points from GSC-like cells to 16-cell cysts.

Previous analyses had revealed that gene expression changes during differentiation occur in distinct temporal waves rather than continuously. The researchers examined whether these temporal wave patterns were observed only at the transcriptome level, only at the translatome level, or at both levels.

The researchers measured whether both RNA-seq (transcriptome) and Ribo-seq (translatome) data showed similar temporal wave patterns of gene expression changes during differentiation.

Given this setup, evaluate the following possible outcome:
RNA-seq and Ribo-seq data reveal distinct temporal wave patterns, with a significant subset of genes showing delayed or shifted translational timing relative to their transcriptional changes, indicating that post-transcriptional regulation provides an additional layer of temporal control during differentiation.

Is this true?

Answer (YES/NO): NO